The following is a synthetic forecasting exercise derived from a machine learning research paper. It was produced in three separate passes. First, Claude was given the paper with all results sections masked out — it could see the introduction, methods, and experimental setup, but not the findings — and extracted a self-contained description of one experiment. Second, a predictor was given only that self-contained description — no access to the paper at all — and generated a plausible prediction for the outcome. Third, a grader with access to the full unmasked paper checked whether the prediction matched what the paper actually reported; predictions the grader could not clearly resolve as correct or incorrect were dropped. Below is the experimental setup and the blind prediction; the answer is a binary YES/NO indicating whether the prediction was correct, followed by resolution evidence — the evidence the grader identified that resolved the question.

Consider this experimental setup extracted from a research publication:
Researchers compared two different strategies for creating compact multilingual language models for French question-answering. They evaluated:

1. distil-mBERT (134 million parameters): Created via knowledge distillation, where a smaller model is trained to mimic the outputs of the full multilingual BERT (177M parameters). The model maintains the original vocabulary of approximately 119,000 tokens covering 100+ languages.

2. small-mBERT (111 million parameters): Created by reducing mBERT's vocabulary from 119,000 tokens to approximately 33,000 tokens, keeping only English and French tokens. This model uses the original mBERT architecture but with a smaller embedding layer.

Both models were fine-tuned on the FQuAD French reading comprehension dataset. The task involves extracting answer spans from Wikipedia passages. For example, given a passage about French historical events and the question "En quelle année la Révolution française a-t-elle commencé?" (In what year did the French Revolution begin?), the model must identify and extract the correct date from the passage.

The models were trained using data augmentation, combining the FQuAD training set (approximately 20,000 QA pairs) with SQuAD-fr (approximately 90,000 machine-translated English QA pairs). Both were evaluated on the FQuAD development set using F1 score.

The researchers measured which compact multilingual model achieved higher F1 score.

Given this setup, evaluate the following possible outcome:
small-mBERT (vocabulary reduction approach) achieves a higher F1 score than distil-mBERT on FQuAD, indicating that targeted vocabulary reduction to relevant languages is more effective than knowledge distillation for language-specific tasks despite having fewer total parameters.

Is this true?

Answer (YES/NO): YES